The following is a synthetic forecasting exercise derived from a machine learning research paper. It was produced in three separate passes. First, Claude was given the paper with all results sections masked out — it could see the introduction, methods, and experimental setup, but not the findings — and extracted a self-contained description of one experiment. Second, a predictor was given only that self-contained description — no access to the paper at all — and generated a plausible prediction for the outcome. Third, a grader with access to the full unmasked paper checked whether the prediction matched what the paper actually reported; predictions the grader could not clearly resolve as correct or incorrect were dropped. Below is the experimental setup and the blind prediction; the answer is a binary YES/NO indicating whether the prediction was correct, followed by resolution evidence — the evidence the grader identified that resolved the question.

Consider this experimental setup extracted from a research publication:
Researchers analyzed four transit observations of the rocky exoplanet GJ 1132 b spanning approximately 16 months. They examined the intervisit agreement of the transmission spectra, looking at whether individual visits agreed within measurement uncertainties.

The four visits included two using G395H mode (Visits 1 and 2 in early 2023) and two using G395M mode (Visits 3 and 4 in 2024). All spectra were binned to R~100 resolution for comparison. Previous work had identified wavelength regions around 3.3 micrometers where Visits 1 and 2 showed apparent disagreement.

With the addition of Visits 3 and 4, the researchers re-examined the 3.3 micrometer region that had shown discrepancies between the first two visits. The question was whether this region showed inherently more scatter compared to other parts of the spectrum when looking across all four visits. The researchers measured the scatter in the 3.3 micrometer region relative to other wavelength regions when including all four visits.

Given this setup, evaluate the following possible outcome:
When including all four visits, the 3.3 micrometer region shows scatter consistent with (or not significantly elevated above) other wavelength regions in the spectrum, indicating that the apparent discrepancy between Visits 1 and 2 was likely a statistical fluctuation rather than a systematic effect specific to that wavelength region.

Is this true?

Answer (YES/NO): YES